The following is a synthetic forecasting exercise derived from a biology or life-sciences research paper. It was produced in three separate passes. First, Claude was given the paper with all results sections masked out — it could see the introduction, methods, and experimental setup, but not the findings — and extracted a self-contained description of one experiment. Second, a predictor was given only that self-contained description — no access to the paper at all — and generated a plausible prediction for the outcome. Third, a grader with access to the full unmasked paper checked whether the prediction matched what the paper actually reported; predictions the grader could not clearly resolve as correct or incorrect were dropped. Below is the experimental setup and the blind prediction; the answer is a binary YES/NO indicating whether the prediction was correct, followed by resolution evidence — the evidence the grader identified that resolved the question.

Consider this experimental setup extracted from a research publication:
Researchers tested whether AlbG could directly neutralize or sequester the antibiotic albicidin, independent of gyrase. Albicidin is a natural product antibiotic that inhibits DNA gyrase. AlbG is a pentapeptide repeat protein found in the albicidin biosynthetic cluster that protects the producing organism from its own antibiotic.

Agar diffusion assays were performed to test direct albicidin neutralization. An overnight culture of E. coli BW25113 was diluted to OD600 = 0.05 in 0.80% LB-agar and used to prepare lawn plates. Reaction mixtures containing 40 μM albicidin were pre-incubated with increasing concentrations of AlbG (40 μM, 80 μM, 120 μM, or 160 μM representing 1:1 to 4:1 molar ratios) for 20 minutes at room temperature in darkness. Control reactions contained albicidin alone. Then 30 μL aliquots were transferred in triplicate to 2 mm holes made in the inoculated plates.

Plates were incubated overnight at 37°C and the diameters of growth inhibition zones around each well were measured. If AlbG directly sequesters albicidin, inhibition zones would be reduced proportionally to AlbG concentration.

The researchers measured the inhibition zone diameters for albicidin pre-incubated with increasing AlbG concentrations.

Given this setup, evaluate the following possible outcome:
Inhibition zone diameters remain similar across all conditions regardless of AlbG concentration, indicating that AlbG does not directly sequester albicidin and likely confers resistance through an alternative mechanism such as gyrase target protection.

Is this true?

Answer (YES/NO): YES